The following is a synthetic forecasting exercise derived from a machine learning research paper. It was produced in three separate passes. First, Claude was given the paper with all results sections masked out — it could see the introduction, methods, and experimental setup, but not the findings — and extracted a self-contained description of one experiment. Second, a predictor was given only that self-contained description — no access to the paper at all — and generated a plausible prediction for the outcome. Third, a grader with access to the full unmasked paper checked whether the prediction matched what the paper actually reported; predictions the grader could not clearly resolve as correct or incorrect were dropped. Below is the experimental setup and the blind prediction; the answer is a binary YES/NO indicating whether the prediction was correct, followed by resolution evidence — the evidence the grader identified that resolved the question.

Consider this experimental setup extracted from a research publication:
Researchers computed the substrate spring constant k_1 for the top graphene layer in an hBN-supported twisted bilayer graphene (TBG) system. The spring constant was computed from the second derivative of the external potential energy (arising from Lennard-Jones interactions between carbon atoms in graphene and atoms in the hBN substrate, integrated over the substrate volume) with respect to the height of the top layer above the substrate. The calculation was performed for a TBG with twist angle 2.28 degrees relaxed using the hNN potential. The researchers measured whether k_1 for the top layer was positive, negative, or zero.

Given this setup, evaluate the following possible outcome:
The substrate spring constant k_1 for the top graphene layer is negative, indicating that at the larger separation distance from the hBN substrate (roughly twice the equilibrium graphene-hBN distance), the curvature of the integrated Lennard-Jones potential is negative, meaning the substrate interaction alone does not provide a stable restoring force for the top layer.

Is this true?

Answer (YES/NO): YES